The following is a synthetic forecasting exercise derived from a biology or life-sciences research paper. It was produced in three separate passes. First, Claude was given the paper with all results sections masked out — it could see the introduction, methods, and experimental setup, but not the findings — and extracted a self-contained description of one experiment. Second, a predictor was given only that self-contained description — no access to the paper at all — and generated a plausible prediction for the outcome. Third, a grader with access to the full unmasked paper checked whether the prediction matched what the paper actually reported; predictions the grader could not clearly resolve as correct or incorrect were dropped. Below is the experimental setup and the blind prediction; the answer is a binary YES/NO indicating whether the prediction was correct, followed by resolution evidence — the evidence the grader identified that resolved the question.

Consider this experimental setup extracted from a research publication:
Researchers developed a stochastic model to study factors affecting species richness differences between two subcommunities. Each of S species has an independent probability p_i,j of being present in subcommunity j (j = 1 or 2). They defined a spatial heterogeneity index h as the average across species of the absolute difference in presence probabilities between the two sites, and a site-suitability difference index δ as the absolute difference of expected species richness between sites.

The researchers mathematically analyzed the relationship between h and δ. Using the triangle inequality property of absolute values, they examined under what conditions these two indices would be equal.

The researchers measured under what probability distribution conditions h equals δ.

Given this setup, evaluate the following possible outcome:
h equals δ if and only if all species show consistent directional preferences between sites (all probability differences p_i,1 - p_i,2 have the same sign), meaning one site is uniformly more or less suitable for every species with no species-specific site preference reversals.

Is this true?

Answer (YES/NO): YES